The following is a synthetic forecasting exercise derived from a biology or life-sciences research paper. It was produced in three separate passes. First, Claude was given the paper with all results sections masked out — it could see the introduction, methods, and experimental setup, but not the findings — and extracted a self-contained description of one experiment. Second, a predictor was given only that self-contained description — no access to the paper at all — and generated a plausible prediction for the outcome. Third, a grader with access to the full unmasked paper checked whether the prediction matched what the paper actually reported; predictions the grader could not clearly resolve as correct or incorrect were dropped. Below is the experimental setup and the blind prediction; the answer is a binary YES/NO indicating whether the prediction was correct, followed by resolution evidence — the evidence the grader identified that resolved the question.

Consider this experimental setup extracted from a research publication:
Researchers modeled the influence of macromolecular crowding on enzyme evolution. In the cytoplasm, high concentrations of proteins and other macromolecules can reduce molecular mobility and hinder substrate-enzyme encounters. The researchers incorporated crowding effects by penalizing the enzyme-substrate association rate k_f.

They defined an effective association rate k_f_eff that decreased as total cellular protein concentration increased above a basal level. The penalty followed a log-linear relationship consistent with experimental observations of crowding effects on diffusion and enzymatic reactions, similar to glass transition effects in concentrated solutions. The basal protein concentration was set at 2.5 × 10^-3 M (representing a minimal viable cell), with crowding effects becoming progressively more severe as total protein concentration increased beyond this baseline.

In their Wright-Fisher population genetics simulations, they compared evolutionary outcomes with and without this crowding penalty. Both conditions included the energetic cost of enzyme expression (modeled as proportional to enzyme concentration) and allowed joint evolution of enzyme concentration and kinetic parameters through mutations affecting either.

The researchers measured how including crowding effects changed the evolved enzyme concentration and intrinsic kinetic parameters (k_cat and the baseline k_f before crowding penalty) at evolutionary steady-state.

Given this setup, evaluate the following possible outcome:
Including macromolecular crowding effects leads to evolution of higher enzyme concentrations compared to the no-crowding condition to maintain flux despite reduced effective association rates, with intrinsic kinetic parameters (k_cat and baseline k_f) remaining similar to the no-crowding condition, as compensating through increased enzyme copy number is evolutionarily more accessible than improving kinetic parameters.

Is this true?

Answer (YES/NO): NO